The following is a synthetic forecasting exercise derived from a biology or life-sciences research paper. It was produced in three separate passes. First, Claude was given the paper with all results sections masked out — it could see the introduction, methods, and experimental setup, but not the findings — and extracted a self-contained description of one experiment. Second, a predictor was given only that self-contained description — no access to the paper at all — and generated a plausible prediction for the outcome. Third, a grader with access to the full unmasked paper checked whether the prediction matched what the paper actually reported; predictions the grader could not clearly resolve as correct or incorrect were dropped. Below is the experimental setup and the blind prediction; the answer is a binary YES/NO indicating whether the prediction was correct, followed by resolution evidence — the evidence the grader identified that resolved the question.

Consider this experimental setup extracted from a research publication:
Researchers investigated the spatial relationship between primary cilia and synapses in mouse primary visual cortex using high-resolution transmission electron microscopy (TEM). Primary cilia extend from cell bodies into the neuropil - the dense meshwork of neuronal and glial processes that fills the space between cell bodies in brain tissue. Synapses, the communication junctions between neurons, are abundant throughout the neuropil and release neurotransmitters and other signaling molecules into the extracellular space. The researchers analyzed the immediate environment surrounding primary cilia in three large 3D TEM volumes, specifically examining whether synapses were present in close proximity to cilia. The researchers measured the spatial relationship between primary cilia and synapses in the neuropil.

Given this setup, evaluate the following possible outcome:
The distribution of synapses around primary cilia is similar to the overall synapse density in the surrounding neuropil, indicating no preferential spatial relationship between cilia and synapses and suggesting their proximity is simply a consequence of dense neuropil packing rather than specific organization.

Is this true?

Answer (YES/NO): YES